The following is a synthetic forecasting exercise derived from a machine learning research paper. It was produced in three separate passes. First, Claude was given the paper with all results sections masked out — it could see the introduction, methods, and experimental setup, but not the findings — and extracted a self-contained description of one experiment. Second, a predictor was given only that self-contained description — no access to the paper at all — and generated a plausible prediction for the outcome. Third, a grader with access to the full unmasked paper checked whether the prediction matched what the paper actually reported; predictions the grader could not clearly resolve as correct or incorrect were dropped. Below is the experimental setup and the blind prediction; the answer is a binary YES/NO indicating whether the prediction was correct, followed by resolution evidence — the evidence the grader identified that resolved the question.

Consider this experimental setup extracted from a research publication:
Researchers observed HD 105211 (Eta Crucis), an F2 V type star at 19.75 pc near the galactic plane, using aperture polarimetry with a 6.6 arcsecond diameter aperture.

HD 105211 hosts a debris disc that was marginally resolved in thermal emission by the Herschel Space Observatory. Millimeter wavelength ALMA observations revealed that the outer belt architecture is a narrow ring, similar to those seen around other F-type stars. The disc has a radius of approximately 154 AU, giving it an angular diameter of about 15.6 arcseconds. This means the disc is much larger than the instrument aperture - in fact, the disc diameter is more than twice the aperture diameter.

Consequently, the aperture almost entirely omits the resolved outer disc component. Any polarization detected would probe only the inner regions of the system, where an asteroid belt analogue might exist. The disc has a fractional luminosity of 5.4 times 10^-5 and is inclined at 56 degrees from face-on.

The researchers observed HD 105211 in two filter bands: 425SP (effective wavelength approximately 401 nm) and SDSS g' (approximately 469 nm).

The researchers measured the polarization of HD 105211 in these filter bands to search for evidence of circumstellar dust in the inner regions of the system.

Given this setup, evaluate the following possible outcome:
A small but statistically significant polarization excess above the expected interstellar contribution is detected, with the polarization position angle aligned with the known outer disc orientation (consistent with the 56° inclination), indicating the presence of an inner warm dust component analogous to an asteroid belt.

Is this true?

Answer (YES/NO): NO